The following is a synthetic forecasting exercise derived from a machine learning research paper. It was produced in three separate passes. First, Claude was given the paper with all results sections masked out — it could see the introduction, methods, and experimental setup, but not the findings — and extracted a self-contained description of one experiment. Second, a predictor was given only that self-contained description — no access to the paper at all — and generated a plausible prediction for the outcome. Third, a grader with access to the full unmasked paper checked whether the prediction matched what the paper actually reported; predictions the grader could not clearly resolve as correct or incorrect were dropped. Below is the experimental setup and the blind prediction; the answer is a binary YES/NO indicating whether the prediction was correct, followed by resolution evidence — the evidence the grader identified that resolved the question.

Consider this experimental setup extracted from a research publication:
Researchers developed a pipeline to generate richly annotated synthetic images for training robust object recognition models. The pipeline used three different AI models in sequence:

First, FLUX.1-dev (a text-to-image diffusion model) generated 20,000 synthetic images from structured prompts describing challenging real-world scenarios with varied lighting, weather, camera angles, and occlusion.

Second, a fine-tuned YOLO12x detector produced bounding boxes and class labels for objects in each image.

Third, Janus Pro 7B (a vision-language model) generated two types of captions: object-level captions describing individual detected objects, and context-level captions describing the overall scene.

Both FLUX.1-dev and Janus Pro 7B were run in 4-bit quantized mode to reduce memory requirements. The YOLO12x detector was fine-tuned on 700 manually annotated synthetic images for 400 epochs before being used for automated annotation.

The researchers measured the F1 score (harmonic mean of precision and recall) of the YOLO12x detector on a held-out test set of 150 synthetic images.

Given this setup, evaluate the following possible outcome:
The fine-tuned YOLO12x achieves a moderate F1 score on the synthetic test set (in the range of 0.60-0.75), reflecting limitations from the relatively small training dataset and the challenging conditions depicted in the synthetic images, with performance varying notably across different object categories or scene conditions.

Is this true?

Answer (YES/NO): NO